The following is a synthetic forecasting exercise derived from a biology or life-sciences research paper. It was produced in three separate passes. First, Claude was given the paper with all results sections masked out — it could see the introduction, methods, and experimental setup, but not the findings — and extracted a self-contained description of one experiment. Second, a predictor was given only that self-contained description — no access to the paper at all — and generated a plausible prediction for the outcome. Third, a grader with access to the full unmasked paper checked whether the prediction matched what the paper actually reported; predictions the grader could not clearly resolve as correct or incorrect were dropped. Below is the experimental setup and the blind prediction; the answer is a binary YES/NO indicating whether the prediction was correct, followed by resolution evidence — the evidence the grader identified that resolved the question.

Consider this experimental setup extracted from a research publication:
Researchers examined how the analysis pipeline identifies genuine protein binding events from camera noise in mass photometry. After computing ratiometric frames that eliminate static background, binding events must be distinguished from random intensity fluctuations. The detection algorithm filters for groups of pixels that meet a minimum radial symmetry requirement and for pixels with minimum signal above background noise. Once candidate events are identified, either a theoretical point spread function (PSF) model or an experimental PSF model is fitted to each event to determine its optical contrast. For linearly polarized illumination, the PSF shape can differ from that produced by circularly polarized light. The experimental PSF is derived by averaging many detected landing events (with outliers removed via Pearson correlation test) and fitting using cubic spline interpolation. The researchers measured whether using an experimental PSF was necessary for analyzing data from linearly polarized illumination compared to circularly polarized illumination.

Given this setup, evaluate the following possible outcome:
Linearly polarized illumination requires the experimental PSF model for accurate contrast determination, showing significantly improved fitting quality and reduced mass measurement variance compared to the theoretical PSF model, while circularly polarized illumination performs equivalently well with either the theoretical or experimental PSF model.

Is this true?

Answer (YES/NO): NO